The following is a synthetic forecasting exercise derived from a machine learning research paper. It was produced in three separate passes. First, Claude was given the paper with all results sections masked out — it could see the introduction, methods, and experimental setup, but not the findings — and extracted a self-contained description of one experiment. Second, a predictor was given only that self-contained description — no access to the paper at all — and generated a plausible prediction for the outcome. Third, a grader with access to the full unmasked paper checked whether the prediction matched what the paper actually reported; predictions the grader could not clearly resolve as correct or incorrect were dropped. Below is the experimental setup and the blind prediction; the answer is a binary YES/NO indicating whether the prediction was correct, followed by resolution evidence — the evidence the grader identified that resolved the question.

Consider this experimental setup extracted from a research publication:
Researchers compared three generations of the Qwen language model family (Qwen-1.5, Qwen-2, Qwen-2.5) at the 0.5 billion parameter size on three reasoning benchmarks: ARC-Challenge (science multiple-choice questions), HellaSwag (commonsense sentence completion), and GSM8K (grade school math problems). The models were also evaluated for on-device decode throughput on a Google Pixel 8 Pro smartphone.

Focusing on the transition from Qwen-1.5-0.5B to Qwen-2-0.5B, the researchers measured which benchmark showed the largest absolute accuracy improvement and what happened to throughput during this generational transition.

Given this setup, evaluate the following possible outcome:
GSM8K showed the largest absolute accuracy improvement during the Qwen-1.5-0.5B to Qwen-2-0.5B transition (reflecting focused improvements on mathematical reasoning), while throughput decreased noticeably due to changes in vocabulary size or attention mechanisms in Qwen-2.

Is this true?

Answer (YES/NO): YES